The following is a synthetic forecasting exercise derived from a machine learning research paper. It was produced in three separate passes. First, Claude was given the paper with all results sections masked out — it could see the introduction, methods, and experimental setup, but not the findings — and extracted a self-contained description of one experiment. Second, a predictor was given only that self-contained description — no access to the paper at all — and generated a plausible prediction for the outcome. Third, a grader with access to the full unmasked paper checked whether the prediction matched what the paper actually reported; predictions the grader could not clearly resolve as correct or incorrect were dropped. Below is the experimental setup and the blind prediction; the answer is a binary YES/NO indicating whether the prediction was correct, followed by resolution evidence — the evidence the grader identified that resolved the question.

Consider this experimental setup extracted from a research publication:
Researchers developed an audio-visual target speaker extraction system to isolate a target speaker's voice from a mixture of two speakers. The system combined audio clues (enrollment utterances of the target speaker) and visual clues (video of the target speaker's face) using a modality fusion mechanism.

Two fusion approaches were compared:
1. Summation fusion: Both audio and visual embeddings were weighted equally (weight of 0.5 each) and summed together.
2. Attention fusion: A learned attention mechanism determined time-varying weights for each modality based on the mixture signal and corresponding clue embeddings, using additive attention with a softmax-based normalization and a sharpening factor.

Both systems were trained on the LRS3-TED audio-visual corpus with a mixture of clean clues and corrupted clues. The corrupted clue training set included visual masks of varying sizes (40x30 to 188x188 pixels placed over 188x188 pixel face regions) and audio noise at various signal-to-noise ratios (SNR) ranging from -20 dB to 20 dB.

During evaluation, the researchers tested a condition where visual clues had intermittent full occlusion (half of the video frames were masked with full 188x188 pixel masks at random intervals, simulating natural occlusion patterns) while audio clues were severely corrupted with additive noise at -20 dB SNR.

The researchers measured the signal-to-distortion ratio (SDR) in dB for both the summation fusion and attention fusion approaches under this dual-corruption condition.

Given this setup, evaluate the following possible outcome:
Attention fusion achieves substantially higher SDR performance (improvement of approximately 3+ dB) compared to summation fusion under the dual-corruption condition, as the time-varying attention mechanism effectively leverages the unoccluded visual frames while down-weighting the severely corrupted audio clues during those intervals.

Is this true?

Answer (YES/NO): NO